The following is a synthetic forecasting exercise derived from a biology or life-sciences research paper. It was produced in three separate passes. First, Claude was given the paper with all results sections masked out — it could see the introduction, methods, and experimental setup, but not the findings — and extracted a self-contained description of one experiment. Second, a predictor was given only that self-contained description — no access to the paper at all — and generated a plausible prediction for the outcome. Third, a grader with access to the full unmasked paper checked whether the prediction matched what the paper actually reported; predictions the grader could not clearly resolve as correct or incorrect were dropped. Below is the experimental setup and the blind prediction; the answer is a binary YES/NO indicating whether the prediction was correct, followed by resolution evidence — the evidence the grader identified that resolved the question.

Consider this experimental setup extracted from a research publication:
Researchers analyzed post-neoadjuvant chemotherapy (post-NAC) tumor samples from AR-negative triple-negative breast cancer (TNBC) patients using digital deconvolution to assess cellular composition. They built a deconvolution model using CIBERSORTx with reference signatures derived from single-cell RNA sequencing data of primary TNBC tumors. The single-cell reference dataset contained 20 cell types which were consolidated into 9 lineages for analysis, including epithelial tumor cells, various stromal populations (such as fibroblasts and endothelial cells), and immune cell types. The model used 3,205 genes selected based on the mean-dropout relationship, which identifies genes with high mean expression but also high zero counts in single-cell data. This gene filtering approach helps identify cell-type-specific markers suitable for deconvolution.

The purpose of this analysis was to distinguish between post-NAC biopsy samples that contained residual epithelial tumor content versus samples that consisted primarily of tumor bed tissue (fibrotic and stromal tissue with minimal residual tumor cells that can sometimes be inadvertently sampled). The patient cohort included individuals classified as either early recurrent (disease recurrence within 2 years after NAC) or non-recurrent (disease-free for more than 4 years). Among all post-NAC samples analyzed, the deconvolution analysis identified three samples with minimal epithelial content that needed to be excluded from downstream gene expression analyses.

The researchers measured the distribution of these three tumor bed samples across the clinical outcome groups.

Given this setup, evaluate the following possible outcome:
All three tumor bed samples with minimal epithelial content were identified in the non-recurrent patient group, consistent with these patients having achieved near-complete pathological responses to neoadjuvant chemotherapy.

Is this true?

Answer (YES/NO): NO